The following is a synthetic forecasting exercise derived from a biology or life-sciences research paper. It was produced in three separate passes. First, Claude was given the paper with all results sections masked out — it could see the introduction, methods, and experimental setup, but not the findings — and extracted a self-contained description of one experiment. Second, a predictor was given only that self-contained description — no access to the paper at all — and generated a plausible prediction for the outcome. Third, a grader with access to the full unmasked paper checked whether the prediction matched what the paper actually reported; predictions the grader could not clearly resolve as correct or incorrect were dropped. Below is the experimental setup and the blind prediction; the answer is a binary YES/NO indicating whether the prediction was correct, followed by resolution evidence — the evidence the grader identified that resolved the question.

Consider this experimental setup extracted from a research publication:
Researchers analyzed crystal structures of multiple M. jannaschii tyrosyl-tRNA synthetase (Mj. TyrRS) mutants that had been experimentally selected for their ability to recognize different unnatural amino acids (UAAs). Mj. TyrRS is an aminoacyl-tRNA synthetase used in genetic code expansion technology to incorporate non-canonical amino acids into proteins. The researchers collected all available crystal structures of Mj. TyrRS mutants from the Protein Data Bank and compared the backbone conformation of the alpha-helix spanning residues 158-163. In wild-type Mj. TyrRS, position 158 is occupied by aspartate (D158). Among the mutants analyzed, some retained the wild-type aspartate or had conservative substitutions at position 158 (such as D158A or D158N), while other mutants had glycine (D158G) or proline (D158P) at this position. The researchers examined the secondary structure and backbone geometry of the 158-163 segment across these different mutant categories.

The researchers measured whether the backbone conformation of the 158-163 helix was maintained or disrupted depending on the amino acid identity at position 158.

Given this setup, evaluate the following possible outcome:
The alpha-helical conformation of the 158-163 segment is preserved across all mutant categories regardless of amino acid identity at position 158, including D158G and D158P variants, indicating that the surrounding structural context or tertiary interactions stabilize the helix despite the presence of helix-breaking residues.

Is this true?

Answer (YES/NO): NO